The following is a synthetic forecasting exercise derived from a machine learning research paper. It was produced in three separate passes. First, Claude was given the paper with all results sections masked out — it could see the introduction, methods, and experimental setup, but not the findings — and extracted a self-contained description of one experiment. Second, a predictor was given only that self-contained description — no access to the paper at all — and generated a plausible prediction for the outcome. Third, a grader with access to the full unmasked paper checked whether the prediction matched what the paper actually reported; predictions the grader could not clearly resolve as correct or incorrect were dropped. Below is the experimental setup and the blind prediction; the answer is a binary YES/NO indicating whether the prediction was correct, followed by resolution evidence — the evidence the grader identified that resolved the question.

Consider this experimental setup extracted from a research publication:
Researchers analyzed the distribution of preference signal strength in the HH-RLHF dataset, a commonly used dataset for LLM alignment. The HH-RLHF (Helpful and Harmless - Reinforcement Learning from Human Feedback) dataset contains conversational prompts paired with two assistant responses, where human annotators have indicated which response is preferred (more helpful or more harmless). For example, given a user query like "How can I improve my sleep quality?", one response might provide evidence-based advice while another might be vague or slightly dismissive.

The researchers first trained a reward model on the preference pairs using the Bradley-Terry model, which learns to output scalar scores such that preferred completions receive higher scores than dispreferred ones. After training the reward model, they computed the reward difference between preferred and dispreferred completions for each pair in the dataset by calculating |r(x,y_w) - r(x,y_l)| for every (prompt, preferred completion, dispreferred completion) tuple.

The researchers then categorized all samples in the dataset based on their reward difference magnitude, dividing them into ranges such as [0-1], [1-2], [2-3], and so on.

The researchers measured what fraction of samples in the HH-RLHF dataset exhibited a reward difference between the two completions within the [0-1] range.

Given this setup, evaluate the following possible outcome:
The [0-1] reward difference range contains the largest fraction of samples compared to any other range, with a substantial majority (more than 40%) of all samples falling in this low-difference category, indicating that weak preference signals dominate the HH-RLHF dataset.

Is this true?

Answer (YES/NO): YES